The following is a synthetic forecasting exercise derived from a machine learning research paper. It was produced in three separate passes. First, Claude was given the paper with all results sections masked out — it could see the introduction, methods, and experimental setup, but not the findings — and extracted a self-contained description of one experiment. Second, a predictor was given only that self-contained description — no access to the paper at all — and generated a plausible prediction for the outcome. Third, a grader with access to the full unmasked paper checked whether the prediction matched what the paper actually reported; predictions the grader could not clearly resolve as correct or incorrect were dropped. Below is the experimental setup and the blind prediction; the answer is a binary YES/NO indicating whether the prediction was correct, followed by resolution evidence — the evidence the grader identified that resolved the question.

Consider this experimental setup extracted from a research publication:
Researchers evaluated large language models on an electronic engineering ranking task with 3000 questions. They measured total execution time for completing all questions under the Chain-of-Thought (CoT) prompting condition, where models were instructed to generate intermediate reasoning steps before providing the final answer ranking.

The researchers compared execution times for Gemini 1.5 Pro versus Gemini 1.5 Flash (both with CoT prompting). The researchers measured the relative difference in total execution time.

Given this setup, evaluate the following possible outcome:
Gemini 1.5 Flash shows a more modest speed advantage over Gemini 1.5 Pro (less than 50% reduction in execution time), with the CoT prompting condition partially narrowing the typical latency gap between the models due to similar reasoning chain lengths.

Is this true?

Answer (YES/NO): NO